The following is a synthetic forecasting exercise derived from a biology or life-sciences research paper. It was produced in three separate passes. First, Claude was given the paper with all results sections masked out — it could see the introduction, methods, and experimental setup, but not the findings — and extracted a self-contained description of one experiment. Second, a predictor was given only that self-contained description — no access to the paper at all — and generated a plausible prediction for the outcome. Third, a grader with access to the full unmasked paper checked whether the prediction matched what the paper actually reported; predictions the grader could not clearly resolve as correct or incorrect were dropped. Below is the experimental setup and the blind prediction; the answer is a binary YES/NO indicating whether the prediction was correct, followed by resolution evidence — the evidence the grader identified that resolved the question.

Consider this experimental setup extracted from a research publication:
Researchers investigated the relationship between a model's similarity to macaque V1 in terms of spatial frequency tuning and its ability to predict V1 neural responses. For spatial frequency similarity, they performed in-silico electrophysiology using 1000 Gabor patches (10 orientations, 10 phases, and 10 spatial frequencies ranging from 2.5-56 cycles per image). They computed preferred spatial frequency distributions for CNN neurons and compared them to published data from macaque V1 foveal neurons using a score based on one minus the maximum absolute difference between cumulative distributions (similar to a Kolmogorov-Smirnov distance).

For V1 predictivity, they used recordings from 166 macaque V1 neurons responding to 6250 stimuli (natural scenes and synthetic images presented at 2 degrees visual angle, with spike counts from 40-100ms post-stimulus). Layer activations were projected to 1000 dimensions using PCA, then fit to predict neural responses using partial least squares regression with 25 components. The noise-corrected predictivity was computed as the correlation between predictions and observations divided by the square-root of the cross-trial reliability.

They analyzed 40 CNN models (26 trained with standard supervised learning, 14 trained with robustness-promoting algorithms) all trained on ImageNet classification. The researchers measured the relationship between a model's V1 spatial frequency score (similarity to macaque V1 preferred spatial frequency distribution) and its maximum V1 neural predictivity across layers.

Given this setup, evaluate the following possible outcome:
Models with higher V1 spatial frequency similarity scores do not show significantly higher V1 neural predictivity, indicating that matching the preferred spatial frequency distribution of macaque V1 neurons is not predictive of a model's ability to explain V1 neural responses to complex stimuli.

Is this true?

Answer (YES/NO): NO